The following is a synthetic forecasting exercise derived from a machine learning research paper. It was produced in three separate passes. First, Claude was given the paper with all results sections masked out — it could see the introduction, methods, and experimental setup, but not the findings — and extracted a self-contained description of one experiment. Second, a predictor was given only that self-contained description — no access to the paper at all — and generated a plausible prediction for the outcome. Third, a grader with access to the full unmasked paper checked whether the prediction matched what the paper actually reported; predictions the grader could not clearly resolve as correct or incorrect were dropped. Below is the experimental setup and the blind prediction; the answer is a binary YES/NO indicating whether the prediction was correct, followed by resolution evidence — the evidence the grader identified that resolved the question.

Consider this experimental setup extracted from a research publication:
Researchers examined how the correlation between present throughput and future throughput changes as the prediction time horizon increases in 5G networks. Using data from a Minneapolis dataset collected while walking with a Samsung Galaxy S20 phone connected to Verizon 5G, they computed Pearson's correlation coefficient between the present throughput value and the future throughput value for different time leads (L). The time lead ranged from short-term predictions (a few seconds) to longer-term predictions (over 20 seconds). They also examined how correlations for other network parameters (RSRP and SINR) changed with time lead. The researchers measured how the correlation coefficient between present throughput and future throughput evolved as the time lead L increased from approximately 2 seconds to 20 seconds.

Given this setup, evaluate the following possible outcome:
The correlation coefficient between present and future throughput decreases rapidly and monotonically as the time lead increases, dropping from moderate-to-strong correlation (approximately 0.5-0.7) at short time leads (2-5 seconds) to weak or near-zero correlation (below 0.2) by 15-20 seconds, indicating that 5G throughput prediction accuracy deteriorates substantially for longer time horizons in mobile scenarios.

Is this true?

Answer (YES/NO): NO